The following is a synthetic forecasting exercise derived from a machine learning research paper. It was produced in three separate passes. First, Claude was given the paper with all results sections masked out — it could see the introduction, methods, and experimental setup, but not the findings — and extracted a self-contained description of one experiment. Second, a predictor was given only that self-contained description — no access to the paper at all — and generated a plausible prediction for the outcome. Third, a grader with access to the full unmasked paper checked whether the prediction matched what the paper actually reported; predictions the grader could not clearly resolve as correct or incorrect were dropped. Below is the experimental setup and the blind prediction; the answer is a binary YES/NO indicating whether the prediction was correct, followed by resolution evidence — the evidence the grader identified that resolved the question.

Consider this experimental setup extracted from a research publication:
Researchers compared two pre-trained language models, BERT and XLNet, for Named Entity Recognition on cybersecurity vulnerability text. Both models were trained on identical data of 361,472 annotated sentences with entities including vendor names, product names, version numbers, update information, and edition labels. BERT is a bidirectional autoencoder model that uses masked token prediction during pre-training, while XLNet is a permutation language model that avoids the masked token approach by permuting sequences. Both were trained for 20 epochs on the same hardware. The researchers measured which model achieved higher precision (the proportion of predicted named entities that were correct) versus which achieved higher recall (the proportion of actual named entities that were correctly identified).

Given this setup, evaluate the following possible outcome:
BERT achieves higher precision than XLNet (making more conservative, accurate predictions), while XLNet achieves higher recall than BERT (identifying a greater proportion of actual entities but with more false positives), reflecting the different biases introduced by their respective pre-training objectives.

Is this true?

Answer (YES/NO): YES